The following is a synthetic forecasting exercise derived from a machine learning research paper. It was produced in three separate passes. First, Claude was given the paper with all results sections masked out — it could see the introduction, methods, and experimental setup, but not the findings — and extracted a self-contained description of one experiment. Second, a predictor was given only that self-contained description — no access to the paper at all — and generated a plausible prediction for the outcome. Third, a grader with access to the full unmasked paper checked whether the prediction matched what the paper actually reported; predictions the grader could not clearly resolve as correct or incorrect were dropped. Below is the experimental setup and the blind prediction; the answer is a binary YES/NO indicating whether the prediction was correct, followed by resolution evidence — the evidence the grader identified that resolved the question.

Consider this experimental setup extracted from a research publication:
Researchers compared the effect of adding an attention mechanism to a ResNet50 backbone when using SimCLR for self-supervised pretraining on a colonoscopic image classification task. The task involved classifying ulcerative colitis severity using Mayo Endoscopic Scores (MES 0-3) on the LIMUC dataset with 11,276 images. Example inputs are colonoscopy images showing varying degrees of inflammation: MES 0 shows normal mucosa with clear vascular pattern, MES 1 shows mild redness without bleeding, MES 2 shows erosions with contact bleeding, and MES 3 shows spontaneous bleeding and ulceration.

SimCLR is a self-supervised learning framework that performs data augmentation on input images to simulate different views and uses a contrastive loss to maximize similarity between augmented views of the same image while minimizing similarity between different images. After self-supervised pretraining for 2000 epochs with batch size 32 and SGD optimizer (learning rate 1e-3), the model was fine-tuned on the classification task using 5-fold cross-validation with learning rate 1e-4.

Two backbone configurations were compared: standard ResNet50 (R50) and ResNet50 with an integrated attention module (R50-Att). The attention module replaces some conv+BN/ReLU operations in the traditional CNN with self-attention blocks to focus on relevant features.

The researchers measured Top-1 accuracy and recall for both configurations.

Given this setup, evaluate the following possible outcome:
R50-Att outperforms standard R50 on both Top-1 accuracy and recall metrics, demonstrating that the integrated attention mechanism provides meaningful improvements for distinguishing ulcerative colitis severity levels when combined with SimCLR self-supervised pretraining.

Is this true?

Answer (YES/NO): NO